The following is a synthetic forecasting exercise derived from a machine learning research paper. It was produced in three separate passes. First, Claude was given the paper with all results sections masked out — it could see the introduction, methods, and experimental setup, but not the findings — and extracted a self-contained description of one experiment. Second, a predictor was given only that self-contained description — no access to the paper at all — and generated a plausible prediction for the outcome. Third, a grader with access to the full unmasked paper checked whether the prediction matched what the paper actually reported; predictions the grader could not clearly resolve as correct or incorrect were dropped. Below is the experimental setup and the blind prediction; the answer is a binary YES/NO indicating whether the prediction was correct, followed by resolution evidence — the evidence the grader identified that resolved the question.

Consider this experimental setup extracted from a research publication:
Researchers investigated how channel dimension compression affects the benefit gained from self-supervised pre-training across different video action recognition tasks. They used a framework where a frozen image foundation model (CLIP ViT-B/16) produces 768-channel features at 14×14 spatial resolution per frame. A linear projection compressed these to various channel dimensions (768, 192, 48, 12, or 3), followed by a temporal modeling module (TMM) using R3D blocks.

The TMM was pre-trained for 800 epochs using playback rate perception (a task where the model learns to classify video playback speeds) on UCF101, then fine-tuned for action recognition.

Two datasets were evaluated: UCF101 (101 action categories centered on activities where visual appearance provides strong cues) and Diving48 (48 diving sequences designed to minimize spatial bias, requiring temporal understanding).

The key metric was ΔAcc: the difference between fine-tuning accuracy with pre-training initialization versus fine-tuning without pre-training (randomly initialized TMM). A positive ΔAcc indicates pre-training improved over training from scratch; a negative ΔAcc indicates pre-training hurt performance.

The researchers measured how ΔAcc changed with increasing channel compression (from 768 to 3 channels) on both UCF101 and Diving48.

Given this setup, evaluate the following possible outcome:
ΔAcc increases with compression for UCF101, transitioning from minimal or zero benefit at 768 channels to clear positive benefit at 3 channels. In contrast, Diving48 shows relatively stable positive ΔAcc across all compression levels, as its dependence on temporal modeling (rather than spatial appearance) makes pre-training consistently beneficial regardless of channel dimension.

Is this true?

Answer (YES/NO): NO